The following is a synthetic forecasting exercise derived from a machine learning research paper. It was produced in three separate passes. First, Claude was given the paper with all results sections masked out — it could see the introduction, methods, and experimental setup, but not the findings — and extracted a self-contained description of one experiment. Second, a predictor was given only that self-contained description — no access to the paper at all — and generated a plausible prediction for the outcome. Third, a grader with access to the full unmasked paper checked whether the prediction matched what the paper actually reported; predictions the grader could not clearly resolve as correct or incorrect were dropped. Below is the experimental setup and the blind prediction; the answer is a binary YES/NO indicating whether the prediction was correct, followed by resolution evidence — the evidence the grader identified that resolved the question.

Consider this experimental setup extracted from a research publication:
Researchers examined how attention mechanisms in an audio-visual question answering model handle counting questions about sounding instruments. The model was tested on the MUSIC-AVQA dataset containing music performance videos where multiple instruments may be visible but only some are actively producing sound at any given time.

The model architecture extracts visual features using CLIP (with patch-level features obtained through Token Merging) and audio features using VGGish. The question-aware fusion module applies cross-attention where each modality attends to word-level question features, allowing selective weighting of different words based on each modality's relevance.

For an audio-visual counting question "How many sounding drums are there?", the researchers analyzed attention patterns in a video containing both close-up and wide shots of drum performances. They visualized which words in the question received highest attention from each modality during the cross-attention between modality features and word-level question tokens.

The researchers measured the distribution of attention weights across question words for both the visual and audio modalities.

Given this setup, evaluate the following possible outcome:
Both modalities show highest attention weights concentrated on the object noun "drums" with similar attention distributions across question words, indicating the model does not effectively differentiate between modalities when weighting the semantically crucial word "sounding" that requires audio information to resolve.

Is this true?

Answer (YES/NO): NO